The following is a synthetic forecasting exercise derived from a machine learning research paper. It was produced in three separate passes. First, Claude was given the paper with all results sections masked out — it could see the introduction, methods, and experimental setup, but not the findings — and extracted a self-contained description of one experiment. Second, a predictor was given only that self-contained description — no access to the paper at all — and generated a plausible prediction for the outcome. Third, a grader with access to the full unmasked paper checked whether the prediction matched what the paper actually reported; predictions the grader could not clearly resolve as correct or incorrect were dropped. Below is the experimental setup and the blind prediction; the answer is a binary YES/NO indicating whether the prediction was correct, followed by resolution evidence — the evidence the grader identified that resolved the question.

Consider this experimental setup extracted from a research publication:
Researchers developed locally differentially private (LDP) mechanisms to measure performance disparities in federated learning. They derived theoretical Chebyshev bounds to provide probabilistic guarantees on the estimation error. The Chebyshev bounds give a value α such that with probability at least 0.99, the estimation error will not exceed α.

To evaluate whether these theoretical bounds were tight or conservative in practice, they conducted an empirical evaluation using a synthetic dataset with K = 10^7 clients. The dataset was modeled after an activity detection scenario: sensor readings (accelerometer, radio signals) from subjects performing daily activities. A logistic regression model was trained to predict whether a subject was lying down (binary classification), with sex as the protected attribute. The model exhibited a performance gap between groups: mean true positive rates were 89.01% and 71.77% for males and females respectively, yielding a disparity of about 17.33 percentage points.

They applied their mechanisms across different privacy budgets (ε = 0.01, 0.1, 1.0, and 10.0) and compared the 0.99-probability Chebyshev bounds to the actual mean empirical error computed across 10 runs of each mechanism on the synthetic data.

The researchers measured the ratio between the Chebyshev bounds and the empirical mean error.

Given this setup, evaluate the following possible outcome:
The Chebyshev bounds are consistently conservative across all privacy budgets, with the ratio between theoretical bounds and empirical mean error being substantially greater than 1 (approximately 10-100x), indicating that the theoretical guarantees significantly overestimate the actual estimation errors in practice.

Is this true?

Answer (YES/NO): YES